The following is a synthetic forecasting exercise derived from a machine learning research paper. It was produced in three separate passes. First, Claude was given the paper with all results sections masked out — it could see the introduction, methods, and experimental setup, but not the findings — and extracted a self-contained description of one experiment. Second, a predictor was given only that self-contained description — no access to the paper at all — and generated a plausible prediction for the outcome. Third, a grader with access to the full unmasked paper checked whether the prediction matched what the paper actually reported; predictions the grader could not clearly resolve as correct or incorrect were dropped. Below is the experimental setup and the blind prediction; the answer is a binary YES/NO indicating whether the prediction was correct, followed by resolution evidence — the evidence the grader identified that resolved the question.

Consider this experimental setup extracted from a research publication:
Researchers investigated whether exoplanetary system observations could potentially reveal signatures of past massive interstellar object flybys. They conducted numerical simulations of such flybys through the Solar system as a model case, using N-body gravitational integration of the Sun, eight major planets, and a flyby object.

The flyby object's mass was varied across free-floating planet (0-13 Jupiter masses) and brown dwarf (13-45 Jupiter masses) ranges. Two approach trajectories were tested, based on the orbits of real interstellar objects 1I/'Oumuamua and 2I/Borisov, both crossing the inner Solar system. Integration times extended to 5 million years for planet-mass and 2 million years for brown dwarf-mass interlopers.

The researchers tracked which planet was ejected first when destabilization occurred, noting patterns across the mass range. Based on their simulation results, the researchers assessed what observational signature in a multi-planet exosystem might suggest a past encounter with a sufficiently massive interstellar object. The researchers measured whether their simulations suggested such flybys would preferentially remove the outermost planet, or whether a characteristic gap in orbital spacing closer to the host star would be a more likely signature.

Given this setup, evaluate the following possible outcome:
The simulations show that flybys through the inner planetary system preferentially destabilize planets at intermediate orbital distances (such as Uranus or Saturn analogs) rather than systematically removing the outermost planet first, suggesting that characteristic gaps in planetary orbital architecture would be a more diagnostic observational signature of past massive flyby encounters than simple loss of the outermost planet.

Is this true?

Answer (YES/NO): NO